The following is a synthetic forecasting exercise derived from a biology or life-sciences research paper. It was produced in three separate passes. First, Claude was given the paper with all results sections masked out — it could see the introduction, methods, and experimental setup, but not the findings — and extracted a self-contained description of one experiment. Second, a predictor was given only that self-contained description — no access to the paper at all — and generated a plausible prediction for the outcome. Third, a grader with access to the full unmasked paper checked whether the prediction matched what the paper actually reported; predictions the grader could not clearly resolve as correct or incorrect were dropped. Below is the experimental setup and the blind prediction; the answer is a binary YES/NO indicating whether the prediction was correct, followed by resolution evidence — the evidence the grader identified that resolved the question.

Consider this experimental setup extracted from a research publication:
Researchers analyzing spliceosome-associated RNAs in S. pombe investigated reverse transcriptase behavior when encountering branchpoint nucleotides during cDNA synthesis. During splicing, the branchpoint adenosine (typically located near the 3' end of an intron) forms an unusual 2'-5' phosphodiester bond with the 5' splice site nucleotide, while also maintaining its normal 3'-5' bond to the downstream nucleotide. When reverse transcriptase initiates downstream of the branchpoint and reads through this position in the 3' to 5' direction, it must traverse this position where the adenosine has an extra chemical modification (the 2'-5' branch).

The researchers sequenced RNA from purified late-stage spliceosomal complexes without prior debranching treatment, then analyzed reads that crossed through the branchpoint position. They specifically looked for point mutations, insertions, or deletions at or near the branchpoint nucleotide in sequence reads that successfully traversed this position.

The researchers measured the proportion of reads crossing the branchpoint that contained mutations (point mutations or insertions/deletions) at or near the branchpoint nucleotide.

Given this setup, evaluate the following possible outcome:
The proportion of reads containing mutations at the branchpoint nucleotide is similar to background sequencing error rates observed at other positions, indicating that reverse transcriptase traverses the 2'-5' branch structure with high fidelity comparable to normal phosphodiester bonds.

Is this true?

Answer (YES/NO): NO